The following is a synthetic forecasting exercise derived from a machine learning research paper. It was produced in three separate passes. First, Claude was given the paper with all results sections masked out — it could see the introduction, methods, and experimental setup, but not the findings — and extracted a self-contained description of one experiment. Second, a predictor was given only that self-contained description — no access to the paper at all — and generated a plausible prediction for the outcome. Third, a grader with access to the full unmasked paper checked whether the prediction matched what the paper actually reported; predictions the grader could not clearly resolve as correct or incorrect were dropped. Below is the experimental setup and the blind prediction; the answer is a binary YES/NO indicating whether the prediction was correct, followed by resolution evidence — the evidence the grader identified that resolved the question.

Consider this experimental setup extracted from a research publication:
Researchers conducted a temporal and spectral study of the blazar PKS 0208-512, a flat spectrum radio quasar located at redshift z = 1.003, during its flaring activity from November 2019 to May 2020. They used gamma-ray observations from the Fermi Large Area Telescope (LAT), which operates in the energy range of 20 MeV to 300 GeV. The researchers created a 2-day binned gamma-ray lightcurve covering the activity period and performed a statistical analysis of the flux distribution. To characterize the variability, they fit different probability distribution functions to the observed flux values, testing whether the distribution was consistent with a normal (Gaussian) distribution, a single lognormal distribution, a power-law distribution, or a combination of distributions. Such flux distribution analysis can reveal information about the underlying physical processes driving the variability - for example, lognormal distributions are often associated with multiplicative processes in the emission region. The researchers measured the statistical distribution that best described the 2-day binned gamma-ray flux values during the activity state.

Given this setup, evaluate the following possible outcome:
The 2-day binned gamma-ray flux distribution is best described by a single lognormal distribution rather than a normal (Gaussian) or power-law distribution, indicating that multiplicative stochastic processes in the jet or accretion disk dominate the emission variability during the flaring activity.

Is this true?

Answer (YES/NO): NO